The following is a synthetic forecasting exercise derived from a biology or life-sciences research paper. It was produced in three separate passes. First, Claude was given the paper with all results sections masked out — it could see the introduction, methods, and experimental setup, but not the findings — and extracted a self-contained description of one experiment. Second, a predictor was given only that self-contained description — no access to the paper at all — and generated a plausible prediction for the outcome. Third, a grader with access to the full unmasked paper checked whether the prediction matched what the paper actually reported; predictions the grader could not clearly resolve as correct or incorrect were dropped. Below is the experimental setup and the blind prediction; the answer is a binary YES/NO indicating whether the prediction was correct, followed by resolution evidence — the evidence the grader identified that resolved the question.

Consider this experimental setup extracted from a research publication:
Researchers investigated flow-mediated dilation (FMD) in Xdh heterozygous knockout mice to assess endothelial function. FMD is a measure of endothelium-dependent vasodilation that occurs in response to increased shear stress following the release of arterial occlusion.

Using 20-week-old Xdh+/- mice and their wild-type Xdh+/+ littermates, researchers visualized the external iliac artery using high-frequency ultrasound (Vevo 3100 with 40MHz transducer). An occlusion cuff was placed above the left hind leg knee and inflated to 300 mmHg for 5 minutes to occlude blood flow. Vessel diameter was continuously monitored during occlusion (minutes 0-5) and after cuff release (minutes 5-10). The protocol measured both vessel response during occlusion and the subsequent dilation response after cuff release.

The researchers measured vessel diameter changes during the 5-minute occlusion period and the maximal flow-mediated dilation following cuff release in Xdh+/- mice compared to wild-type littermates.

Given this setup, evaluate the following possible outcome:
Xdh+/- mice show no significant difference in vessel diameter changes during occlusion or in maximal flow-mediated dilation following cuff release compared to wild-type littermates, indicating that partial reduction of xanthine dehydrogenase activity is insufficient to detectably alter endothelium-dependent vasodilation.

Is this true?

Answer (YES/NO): NO